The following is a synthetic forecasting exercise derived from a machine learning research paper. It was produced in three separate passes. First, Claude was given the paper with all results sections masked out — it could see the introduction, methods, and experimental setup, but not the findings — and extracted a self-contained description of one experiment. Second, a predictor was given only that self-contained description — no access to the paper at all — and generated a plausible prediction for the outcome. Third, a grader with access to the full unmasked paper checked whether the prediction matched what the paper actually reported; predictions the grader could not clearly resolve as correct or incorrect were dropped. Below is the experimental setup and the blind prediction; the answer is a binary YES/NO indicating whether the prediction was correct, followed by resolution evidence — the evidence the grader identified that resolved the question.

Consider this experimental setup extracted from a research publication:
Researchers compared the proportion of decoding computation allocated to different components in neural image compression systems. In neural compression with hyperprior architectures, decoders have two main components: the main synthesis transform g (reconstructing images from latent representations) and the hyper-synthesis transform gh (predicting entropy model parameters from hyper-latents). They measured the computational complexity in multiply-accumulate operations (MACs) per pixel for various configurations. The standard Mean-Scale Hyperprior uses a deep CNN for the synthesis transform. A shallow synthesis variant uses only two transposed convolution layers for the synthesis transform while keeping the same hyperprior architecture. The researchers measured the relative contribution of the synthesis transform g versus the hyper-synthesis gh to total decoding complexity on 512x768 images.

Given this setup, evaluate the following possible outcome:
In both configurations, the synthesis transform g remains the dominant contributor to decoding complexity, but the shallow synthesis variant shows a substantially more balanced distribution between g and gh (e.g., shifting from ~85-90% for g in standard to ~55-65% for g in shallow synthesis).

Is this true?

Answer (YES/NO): NO